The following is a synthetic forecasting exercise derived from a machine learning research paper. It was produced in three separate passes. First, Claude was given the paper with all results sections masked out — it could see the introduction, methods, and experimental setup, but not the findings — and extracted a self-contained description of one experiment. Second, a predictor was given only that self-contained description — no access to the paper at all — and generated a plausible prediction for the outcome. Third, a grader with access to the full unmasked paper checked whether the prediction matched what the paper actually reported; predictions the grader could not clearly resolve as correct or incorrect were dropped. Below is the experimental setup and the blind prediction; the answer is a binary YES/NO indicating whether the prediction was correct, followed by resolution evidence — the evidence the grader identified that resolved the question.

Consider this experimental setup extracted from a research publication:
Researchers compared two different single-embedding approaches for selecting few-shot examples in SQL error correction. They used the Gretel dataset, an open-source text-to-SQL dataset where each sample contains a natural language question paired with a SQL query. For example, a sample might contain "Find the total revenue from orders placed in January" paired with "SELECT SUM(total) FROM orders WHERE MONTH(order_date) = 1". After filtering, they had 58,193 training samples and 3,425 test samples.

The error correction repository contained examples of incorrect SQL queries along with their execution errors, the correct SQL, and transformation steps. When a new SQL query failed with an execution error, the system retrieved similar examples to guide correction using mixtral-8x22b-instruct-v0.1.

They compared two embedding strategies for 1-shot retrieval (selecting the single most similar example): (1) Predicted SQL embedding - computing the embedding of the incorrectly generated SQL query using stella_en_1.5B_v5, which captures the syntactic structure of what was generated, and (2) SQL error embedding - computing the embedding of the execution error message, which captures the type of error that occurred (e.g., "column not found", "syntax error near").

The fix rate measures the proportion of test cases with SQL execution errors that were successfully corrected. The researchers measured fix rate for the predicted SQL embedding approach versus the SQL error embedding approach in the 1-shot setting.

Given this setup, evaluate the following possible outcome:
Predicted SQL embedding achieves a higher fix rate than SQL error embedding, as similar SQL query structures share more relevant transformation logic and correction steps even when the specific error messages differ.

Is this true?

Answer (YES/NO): YES